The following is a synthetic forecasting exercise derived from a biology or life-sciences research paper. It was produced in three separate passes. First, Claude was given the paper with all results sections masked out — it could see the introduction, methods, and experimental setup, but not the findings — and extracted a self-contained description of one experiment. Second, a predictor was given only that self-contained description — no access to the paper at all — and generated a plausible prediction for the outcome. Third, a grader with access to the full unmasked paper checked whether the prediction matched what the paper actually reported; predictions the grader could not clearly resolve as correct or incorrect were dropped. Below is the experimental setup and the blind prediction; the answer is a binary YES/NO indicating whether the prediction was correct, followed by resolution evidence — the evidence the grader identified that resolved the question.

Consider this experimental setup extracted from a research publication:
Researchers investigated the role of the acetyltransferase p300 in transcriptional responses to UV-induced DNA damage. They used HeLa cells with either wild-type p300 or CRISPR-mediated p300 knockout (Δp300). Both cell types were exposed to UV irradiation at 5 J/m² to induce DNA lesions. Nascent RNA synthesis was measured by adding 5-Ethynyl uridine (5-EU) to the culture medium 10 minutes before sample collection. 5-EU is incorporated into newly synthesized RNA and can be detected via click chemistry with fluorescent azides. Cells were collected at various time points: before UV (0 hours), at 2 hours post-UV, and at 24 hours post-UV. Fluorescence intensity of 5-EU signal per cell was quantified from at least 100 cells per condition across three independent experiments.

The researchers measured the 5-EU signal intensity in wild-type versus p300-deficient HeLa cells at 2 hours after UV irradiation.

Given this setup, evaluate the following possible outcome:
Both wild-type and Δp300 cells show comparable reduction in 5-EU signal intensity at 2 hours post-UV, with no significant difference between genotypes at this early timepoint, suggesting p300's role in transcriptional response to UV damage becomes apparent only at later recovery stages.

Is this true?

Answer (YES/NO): NO